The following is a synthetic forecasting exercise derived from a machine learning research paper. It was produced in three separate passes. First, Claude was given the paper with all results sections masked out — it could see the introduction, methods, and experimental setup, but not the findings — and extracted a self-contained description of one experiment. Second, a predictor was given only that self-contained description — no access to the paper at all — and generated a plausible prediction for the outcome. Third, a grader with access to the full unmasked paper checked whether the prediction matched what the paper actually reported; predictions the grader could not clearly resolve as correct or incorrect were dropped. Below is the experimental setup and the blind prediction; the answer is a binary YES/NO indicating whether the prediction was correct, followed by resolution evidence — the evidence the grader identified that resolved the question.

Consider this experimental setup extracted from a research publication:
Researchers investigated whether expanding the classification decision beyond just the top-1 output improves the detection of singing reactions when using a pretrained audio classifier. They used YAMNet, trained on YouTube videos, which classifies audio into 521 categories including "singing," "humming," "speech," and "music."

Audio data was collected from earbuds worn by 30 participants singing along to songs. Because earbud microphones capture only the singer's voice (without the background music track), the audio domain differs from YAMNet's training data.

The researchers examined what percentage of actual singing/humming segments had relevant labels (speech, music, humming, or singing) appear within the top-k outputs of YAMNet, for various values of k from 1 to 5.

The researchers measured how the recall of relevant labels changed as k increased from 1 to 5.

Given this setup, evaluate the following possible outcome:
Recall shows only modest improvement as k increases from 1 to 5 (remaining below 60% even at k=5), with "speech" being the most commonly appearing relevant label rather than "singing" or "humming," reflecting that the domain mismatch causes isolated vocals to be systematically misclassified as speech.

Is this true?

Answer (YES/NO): NO